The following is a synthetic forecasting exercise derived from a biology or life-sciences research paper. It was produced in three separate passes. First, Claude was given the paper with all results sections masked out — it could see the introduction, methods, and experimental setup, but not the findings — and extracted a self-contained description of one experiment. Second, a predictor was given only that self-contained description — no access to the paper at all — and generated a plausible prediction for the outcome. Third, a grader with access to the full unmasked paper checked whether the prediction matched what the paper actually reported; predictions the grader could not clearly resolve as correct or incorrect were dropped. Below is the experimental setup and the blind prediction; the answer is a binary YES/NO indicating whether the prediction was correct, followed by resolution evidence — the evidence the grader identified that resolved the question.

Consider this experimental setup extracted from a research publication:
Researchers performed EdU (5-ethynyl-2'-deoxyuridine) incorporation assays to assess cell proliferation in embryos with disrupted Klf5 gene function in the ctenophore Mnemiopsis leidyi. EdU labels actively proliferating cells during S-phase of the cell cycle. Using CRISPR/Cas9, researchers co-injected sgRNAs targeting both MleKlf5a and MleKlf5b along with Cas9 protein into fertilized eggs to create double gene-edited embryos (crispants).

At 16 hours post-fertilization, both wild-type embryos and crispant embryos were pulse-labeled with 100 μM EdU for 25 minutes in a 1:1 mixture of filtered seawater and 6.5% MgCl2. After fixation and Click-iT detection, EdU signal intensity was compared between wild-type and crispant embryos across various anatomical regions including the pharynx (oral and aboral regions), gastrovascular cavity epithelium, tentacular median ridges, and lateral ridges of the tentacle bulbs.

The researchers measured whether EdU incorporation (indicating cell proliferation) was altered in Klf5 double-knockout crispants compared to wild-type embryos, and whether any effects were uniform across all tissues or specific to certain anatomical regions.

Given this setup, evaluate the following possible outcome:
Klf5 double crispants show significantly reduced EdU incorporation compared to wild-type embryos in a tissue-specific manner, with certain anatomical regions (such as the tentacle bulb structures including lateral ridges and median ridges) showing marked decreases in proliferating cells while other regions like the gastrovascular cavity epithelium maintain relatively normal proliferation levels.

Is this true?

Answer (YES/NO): NO